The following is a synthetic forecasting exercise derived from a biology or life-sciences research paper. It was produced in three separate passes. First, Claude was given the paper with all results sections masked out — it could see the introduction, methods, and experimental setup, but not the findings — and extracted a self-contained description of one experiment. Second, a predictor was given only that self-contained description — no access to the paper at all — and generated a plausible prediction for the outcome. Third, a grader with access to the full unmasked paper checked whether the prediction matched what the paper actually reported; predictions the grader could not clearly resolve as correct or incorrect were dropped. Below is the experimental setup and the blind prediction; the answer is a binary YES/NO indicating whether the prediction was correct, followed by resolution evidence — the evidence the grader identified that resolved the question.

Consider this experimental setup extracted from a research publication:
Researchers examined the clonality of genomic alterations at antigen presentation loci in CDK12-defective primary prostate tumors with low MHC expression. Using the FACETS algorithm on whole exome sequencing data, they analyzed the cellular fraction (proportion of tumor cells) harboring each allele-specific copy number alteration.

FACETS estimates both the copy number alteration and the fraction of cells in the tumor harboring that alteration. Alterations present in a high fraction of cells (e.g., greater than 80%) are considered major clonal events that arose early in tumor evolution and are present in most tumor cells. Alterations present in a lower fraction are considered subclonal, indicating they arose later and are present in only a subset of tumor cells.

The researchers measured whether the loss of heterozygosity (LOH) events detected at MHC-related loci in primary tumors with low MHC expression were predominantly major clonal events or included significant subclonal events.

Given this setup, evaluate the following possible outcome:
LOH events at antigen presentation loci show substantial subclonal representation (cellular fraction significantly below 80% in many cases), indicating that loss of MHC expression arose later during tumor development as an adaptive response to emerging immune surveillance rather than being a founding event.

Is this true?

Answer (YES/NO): YES